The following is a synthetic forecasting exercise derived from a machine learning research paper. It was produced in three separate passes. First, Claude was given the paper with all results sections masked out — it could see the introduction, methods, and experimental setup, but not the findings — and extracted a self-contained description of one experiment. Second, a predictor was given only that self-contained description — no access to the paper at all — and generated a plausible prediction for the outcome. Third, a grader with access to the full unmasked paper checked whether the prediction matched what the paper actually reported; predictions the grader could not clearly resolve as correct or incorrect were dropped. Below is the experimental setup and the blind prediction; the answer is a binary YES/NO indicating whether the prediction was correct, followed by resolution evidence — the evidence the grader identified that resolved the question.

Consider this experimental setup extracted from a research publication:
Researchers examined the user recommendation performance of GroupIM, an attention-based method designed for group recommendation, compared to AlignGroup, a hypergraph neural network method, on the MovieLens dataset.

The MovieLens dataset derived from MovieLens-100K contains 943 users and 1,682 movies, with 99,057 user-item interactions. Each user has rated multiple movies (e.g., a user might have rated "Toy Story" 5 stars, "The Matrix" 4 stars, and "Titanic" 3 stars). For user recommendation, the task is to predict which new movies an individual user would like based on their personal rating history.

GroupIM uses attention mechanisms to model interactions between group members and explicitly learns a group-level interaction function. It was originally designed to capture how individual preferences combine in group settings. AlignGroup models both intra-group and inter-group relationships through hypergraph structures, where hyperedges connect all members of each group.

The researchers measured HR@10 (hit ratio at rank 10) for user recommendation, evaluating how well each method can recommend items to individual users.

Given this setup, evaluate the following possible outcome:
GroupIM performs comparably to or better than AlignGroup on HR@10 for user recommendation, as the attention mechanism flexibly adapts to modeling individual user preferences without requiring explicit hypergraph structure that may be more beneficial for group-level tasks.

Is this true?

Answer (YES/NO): NO